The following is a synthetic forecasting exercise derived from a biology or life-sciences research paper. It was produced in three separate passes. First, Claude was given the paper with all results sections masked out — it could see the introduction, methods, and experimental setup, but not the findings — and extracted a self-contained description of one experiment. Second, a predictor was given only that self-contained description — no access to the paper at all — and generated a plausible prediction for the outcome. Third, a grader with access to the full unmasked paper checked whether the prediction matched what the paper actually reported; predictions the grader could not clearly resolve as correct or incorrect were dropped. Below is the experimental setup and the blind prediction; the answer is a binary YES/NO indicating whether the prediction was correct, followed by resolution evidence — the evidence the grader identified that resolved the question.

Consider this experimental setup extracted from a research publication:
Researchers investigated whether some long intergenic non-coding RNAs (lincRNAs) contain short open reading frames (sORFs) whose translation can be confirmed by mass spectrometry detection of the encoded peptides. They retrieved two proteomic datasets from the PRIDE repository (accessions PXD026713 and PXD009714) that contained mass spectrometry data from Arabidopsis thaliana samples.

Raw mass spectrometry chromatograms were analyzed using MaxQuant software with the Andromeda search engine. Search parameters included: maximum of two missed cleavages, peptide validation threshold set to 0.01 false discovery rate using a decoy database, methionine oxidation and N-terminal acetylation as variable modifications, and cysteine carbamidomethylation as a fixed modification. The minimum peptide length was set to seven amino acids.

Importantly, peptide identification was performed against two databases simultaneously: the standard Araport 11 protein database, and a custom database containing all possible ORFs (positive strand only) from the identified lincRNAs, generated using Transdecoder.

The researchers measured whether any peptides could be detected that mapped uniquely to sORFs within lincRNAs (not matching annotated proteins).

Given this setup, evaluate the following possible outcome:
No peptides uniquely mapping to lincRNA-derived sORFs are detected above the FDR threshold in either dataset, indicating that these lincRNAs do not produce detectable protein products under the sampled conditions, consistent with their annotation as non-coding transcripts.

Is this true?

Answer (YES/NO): NO